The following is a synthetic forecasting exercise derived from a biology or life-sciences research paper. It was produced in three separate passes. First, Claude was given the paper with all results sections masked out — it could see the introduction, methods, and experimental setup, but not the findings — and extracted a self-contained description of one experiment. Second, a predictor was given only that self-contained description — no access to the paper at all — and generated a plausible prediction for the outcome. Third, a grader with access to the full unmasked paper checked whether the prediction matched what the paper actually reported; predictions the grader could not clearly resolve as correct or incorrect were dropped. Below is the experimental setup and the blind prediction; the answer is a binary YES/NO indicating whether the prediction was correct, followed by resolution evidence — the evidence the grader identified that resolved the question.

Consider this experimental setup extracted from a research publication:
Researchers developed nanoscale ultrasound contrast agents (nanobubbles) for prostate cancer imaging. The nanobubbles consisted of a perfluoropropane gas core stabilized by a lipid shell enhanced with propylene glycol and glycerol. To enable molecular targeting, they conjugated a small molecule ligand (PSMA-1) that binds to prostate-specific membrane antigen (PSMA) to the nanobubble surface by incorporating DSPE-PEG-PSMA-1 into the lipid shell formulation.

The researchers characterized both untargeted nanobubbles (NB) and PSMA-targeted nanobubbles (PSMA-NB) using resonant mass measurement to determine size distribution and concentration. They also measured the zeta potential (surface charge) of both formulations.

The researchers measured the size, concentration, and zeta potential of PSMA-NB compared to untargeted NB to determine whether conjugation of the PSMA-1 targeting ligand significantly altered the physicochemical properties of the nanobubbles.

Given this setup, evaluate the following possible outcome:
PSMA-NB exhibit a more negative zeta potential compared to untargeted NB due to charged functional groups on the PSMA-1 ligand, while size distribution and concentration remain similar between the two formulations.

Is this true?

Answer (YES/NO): NO